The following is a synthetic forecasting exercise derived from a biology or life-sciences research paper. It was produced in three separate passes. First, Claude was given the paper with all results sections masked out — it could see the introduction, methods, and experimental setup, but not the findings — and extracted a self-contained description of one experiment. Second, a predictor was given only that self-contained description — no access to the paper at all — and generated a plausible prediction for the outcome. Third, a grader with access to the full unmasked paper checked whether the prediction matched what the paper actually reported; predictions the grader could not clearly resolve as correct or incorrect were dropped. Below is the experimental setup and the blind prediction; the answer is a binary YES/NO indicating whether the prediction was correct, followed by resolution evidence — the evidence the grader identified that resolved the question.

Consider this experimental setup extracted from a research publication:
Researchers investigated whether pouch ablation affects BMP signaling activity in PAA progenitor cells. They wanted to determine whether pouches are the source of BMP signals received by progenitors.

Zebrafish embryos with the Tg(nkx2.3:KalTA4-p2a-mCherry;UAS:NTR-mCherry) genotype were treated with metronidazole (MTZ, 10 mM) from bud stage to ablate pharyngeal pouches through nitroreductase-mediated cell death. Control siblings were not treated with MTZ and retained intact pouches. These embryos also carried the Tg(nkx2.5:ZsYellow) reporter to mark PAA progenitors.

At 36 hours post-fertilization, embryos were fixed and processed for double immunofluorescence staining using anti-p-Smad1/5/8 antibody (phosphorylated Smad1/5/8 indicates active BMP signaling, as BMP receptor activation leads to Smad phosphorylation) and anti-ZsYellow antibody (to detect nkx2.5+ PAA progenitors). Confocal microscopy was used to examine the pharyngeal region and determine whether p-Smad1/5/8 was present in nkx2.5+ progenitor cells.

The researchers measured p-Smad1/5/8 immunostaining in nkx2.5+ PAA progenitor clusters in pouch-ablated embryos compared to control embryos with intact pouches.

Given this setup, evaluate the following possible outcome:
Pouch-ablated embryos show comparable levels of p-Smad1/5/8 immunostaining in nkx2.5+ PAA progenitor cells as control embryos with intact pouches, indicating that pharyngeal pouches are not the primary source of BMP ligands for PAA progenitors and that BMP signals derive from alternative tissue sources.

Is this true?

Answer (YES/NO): NO